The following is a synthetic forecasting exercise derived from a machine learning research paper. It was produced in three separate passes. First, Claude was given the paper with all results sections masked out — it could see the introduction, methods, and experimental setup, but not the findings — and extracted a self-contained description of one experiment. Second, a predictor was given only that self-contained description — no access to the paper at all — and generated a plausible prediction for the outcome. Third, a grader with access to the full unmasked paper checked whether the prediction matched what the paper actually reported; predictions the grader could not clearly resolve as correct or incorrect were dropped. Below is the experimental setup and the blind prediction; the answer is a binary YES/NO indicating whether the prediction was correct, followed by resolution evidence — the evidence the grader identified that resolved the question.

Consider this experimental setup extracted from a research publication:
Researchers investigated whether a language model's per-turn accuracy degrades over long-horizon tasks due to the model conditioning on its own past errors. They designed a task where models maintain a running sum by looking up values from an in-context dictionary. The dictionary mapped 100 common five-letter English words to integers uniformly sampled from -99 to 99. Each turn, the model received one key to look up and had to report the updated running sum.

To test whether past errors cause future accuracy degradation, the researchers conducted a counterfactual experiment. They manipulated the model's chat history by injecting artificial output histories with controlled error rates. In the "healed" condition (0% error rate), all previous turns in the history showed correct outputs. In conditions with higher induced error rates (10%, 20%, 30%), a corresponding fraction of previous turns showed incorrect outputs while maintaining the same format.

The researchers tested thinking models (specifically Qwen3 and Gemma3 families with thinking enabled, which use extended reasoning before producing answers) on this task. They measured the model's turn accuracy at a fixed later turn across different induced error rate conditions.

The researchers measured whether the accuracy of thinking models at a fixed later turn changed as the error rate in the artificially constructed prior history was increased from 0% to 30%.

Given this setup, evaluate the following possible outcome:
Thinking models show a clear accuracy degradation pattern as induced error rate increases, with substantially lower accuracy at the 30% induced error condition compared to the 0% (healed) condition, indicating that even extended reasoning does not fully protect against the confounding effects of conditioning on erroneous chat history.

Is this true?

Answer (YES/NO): NO